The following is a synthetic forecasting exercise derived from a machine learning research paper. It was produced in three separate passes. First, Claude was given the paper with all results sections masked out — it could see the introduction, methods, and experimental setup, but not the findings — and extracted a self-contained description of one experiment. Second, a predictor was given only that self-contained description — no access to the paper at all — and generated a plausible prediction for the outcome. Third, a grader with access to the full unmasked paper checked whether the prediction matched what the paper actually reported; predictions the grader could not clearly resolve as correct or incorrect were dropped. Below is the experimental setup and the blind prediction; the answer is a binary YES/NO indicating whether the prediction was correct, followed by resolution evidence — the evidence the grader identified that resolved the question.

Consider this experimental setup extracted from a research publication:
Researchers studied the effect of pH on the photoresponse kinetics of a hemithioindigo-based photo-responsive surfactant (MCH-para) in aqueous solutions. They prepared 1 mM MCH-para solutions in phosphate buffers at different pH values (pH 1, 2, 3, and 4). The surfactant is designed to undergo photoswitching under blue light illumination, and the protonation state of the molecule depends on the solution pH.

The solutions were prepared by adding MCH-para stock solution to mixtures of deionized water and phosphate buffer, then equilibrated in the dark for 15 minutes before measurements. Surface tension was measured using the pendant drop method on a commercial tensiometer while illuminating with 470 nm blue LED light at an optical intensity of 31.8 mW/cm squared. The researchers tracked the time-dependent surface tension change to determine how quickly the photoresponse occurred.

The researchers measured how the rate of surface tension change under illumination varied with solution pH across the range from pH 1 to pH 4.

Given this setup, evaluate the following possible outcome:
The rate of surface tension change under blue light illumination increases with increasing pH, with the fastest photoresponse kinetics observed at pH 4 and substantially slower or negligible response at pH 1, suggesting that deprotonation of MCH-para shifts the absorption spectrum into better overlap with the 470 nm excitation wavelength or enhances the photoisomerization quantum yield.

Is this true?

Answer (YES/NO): NO